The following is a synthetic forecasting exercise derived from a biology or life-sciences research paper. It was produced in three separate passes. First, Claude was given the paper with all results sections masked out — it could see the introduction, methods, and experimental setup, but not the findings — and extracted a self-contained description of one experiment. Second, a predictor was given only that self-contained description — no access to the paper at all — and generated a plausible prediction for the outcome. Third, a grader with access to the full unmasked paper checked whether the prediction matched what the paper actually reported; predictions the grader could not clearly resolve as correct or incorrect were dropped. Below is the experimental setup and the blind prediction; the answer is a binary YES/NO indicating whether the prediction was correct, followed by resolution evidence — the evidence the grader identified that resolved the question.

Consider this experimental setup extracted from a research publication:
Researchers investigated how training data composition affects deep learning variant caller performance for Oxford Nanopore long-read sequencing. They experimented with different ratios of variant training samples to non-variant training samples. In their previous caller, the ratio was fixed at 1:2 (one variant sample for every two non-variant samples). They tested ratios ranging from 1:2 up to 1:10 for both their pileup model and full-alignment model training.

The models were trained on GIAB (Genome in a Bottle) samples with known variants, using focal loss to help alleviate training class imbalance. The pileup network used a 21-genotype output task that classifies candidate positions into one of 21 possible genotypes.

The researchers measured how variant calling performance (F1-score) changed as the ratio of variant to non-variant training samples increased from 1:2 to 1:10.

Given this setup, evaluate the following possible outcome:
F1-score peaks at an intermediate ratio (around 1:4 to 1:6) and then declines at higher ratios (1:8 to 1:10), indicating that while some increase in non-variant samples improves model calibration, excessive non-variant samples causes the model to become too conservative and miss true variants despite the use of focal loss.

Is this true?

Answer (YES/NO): NO